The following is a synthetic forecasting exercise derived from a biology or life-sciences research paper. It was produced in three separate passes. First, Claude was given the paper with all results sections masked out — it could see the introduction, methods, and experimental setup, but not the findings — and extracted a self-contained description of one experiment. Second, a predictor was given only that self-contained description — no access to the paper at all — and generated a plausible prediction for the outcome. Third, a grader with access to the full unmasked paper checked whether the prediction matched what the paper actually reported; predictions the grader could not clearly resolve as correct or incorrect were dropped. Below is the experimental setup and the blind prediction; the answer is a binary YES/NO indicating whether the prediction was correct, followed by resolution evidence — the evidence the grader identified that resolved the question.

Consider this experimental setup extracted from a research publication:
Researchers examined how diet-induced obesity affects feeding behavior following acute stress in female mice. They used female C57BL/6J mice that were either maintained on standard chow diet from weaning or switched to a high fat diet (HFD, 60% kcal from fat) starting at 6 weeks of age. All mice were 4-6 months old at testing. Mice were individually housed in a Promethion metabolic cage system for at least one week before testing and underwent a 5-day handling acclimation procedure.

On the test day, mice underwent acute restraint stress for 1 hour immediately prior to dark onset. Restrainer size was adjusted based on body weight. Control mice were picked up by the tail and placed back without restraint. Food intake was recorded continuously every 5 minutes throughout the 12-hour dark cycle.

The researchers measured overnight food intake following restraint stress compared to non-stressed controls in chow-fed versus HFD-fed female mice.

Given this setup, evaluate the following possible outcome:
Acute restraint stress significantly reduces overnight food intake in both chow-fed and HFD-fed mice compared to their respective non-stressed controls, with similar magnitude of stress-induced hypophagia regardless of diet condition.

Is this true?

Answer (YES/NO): NO